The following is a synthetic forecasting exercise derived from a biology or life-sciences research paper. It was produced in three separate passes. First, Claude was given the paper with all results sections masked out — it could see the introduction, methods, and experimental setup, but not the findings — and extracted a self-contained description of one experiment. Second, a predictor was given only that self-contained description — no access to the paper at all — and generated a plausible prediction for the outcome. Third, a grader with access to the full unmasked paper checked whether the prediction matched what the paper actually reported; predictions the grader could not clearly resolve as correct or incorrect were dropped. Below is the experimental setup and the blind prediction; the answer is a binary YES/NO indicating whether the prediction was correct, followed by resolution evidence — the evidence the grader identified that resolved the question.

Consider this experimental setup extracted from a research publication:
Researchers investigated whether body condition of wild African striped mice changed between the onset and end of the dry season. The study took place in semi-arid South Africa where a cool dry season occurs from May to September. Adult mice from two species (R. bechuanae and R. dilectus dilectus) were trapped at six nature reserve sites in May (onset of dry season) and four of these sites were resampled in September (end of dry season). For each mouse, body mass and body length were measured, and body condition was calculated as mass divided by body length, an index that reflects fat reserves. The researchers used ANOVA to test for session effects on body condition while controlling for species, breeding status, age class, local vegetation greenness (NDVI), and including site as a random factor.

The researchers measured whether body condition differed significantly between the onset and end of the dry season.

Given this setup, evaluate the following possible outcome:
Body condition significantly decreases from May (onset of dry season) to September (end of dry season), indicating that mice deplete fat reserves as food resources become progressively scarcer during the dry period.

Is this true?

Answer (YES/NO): NO